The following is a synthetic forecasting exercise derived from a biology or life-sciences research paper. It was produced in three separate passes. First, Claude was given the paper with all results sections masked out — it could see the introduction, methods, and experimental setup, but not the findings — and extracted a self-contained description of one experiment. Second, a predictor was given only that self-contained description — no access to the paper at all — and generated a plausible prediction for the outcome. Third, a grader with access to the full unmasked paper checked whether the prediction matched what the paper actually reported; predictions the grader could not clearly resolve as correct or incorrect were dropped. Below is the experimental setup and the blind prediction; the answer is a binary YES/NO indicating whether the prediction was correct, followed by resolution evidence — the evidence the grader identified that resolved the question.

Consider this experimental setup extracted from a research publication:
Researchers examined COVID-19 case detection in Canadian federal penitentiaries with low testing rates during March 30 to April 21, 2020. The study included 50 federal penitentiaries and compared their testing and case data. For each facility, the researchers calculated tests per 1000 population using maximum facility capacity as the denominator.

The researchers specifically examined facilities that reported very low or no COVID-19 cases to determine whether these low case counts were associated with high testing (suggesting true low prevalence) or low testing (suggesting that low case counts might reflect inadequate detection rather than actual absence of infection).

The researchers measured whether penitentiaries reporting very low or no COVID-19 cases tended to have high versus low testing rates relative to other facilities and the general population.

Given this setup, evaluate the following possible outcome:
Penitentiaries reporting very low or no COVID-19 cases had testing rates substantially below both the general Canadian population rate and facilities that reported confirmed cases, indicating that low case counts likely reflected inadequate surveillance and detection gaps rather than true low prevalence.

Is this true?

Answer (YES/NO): YES